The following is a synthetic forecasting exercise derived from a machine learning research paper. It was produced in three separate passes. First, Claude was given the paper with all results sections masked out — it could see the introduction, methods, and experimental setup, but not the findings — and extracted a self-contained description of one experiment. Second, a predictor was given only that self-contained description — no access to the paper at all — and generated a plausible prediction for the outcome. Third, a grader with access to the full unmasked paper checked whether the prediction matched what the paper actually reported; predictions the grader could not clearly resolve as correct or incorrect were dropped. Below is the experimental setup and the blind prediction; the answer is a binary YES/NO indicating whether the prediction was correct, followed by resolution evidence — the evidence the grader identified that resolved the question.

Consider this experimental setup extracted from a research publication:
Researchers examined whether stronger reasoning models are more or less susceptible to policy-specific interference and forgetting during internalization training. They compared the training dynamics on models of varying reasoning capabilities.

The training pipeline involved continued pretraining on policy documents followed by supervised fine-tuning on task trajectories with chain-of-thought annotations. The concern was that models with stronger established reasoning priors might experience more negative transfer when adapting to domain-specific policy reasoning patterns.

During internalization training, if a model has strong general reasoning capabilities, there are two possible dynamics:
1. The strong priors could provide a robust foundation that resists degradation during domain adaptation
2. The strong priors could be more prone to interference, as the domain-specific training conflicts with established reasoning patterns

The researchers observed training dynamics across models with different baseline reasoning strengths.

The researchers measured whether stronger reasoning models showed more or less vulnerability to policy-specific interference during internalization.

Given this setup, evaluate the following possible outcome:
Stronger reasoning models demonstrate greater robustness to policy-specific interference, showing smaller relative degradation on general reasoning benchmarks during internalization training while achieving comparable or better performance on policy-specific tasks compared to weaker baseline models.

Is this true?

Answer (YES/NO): NO